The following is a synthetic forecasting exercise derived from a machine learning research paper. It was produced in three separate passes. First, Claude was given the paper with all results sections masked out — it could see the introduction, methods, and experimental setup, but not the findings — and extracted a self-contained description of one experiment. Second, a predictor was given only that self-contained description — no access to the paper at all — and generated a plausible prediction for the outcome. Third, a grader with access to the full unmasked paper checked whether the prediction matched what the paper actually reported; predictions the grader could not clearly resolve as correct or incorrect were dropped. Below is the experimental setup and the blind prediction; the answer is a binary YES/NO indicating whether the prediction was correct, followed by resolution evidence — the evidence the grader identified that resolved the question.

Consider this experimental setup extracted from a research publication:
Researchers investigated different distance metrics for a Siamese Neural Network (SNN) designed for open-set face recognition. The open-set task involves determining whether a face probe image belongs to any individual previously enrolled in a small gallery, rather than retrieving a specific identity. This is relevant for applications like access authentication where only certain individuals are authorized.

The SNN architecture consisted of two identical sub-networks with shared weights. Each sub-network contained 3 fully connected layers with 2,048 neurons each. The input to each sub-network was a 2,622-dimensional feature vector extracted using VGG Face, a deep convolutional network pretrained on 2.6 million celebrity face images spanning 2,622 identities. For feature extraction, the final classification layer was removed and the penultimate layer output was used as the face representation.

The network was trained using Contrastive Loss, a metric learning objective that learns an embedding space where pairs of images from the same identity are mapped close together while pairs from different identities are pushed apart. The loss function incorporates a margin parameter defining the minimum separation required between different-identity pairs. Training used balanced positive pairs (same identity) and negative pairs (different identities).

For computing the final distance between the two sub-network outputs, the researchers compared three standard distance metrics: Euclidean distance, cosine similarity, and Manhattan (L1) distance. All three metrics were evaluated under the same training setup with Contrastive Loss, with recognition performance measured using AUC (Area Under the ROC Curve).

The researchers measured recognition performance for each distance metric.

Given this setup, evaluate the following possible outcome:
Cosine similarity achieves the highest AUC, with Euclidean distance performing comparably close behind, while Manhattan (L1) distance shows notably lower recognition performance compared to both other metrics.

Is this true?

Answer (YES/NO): NO